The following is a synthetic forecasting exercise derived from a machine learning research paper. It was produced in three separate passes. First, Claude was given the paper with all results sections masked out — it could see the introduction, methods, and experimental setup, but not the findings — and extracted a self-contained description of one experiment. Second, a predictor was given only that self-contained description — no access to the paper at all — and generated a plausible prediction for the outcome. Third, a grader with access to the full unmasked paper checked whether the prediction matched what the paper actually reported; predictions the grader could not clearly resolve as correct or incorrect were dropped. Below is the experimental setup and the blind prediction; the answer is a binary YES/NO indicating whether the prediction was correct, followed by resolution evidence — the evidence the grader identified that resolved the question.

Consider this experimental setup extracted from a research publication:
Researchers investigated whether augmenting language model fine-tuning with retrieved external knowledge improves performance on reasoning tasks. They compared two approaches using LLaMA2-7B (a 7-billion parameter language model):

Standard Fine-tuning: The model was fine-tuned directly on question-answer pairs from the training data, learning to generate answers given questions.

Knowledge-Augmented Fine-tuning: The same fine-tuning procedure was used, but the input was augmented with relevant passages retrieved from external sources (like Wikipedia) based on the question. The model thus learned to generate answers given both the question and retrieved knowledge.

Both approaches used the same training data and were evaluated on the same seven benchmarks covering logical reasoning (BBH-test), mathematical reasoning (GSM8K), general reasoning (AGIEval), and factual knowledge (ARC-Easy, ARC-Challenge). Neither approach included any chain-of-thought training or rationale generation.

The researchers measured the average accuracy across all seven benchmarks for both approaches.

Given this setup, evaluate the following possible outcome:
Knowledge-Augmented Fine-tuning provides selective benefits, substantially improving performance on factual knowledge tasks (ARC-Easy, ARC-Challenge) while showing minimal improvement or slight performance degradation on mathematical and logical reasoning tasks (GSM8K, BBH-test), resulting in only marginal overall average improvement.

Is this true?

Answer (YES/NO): NO